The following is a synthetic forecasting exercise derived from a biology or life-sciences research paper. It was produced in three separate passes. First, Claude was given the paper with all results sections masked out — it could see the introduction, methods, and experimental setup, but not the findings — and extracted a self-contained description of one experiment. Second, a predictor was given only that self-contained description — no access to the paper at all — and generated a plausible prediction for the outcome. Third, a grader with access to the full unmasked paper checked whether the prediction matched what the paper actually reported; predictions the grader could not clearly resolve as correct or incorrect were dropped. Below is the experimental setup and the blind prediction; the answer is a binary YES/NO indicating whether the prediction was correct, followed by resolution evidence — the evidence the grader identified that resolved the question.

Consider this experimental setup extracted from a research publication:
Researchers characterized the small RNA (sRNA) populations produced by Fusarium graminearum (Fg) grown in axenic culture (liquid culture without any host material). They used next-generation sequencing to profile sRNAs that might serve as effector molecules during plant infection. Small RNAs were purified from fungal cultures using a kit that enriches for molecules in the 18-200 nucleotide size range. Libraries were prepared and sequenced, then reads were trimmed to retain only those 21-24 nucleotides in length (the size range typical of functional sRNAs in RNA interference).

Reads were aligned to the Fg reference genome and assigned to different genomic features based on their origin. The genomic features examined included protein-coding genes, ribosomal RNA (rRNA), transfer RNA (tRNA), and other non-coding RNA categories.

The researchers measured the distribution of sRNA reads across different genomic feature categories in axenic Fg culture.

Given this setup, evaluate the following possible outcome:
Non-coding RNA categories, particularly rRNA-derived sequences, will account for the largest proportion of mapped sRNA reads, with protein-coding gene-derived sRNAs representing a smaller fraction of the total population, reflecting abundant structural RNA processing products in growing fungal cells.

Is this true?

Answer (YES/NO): YES